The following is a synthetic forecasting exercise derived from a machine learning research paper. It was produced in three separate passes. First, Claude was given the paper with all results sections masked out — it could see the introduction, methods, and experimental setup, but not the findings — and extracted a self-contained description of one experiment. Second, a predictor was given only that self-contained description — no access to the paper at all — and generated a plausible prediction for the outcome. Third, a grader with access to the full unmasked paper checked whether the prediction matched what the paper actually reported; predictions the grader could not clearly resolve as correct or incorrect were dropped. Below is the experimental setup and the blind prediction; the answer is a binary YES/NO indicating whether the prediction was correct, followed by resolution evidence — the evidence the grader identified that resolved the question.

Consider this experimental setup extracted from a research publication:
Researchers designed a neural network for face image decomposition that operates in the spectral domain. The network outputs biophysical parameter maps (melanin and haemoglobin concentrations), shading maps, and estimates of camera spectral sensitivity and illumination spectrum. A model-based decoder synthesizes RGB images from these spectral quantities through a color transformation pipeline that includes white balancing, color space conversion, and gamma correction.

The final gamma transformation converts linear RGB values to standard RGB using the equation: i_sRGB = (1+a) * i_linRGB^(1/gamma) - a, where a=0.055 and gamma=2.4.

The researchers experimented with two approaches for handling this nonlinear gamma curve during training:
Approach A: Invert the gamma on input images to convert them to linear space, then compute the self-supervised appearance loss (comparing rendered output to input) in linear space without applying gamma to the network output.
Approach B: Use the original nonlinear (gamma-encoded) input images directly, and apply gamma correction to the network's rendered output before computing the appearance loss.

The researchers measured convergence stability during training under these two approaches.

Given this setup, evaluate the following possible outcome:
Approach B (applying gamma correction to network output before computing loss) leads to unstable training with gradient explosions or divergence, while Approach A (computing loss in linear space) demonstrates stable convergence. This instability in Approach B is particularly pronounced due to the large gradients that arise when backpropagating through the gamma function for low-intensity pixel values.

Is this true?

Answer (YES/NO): NO